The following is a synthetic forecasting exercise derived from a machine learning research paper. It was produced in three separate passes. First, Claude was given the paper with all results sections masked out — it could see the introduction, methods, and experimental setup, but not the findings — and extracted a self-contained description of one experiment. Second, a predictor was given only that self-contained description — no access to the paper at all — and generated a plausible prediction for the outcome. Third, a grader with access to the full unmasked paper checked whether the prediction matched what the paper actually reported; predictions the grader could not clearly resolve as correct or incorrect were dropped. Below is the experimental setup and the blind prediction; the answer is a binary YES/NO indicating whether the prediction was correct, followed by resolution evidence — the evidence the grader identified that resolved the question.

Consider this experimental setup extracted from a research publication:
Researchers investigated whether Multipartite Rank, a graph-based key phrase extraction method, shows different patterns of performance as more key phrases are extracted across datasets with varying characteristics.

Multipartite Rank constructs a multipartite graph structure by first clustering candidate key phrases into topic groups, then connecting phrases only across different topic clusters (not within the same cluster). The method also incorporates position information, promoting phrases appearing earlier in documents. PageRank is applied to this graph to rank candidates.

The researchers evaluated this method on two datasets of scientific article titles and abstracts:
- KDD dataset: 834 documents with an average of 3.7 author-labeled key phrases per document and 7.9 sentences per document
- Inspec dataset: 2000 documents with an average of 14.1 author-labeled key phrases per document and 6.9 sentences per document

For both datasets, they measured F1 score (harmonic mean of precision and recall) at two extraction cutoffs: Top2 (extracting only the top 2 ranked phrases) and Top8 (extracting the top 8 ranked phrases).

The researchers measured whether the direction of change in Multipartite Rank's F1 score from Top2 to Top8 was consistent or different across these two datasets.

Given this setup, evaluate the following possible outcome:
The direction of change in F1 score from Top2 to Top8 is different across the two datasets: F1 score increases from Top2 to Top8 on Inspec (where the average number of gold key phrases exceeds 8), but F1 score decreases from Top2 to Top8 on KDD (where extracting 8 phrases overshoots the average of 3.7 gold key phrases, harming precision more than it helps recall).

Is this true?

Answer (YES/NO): YES